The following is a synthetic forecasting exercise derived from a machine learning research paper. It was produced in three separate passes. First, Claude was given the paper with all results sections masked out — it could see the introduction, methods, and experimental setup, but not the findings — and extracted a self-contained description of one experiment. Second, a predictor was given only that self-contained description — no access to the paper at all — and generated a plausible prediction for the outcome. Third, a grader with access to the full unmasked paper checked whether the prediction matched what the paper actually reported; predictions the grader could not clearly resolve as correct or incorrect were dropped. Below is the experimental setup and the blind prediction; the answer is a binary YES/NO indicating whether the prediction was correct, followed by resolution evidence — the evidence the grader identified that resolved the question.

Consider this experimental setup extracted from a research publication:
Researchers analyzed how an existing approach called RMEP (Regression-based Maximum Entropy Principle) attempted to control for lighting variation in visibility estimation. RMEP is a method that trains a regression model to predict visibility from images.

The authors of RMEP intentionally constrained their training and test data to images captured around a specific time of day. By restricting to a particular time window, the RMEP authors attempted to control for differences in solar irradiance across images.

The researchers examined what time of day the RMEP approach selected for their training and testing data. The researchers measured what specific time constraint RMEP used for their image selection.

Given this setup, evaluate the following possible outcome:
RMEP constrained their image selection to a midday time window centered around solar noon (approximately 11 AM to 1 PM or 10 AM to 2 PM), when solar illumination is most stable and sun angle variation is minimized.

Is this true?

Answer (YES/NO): NO